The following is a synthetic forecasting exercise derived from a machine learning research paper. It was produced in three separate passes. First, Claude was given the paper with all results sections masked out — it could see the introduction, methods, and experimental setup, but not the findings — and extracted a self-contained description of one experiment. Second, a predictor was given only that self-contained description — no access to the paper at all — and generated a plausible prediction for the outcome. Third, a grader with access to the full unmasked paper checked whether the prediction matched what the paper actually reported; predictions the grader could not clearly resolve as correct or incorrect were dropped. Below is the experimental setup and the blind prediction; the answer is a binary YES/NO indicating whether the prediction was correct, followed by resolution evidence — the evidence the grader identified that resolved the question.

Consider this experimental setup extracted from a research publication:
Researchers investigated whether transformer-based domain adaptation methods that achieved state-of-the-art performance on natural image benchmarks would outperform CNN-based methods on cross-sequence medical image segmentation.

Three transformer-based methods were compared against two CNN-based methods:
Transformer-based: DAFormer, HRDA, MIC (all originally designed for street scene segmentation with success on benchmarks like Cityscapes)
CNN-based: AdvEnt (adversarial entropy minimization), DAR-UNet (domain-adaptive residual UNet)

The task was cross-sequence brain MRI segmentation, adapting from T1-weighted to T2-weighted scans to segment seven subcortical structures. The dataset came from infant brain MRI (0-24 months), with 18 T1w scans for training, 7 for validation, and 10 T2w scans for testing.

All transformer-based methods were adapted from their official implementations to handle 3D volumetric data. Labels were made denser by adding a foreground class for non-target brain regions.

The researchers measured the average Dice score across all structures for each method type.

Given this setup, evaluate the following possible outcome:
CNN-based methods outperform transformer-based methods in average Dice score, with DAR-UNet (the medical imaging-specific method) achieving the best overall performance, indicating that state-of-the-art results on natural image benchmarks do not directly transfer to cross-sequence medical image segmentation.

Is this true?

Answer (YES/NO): YES